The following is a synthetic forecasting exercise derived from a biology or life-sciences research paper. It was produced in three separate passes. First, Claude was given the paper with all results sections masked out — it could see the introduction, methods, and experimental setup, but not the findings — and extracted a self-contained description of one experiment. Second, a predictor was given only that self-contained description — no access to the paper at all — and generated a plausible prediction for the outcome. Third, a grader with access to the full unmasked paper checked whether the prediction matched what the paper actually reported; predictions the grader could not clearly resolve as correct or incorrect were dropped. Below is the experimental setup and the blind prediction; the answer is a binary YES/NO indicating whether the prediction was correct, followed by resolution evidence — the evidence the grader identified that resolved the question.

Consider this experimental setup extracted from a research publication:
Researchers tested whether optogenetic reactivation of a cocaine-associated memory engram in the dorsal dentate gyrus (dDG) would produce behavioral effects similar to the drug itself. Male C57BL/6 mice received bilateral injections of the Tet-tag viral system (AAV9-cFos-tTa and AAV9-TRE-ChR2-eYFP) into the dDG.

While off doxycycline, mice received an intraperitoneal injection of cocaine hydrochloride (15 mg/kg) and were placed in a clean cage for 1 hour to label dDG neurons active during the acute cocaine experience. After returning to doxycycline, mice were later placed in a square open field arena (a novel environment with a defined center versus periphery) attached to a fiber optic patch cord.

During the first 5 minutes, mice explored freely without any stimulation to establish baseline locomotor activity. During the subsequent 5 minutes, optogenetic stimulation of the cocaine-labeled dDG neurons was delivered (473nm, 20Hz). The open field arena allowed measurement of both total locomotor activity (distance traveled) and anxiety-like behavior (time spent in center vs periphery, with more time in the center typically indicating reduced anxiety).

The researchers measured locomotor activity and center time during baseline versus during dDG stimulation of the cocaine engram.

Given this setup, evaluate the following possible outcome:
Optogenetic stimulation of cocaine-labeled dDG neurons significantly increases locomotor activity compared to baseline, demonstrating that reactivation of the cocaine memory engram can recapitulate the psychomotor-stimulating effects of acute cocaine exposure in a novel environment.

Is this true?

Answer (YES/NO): NO